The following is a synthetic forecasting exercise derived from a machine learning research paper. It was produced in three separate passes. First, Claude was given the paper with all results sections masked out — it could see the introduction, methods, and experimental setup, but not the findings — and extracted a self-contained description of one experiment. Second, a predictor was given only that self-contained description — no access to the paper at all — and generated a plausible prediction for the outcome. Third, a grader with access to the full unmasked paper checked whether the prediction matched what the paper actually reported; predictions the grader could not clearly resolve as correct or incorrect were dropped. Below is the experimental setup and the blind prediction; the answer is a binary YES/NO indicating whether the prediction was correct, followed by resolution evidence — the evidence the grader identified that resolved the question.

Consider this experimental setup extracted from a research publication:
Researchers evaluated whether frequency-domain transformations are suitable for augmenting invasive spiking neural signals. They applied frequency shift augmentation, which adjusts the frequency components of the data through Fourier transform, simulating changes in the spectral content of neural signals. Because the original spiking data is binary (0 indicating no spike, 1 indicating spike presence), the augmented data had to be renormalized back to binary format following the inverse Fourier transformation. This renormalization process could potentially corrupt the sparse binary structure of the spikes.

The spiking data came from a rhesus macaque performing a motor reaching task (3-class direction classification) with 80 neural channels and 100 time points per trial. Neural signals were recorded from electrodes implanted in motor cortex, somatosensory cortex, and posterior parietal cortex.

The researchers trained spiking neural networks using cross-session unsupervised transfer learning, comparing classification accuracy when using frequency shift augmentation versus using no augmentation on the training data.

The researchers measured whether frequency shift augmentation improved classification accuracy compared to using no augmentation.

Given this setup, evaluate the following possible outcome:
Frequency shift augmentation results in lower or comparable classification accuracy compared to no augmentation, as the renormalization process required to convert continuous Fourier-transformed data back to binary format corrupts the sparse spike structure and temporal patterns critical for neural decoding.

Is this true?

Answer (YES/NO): YES